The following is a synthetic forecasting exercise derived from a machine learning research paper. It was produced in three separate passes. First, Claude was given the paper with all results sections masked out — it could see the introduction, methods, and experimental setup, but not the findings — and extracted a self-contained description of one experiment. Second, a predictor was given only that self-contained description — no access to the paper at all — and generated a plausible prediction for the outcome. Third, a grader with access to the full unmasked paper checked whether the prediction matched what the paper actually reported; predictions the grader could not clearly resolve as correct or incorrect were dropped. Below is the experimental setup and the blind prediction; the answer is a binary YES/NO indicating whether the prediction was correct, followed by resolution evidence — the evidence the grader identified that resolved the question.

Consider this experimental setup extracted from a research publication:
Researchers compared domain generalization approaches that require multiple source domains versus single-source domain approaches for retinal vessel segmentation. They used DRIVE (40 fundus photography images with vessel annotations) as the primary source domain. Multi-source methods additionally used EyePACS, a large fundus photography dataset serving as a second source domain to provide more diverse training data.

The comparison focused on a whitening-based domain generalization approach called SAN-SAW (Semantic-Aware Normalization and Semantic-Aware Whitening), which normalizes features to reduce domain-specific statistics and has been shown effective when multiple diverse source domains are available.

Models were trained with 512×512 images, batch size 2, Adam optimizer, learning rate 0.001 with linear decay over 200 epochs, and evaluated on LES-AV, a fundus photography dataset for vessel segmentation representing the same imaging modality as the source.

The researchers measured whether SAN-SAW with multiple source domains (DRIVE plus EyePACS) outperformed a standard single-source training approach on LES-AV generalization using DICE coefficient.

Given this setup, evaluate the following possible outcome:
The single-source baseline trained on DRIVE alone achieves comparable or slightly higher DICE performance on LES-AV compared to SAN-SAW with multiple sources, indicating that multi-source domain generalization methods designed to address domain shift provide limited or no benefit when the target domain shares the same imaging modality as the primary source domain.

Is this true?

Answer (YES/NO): YES